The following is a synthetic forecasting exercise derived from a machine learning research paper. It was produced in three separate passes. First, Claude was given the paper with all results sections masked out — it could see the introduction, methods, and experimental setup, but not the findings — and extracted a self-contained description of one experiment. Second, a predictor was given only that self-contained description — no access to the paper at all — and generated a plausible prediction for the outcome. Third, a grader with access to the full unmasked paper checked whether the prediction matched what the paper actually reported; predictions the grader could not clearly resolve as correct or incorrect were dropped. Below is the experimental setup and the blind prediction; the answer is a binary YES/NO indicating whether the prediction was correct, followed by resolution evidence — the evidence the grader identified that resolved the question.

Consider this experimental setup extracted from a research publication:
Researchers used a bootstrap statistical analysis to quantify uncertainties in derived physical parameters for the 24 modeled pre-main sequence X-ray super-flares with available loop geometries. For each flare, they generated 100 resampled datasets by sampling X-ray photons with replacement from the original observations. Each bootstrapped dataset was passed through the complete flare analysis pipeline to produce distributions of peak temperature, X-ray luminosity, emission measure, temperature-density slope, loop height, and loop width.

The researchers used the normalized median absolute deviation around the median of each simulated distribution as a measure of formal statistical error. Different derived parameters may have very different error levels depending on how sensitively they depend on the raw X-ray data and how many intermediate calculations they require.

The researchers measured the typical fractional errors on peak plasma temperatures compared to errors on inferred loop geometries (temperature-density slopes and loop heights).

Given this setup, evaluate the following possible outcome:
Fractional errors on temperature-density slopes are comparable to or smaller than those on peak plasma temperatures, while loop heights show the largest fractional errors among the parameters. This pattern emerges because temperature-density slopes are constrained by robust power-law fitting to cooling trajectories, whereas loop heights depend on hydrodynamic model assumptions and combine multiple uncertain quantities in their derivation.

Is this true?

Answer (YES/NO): NO